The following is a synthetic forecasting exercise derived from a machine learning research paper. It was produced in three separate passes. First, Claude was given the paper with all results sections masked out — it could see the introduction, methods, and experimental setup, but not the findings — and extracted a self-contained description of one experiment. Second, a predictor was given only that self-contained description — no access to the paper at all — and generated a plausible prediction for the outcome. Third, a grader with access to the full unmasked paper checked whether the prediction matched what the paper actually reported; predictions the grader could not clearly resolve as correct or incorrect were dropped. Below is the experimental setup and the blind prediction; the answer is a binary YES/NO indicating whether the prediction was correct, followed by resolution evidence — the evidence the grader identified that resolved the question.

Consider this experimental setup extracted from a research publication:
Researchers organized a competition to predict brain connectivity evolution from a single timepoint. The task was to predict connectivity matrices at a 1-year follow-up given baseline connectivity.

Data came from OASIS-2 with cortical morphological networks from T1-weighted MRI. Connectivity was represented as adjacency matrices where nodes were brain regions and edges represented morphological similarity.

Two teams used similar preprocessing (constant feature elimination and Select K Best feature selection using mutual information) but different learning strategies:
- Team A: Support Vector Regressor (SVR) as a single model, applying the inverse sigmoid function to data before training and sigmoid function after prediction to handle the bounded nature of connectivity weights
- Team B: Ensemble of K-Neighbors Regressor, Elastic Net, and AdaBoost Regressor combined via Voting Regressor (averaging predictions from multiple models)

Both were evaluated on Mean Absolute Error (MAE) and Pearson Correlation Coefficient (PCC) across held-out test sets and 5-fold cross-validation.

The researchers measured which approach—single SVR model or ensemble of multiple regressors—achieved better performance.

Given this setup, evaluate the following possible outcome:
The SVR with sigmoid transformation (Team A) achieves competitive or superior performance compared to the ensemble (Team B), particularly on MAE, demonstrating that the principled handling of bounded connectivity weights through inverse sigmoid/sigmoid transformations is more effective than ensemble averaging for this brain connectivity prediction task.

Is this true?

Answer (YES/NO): YES